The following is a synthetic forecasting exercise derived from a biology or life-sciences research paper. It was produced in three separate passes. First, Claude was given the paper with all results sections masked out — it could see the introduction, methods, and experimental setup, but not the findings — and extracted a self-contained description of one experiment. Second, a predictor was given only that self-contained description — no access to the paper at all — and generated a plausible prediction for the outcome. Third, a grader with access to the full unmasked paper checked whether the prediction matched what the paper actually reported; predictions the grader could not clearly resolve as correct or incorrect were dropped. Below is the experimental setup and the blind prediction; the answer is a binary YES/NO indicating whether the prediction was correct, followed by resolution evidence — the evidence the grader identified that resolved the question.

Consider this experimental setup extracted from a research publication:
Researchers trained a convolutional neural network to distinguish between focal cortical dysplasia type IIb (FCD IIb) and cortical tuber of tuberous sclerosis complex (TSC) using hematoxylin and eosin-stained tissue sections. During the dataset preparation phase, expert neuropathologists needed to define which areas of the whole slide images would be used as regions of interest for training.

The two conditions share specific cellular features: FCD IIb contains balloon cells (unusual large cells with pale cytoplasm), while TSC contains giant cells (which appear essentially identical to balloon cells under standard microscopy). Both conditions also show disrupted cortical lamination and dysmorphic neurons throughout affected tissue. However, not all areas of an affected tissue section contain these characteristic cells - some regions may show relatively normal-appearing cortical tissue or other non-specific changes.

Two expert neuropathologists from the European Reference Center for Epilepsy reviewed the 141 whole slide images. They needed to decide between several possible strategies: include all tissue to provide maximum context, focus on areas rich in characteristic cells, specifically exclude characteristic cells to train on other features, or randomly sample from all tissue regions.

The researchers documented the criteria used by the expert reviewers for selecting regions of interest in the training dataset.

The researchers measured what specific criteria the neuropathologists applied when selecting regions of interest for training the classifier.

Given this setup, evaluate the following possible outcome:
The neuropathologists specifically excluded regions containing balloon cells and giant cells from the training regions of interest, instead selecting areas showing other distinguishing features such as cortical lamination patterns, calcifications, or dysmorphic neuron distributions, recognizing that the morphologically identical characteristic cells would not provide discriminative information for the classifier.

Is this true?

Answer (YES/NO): NO